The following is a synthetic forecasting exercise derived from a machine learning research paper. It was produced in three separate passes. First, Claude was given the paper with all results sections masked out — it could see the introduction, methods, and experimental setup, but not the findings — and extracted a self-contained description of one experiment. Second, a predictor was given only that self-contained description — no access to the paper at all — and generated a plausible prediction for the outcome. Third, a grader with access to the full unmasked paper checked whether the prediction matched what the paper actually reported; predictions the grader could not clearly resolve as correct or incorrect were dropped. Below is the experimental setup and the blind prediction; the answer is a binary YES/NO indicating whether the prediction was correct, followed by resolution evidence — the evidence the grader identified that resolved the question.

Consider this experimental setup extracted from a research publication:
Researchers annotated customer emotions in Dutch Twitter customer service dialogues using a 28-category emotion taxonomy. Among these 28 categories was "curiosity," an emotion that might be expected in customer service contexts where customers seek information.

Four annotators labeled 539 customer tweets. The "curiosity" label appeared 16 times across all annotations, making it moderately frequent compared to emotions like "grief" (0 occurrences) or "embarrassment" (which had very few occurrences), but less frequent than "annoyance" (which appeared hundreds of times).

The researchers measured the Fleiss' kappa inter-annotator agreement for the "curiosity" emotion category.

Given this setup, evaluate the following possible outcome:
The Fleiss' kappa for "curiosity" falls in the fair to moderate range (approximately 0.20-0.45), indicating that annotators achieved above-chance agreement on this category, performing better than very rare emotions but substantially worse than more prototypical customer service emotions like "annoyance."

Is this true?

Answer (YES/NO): NO